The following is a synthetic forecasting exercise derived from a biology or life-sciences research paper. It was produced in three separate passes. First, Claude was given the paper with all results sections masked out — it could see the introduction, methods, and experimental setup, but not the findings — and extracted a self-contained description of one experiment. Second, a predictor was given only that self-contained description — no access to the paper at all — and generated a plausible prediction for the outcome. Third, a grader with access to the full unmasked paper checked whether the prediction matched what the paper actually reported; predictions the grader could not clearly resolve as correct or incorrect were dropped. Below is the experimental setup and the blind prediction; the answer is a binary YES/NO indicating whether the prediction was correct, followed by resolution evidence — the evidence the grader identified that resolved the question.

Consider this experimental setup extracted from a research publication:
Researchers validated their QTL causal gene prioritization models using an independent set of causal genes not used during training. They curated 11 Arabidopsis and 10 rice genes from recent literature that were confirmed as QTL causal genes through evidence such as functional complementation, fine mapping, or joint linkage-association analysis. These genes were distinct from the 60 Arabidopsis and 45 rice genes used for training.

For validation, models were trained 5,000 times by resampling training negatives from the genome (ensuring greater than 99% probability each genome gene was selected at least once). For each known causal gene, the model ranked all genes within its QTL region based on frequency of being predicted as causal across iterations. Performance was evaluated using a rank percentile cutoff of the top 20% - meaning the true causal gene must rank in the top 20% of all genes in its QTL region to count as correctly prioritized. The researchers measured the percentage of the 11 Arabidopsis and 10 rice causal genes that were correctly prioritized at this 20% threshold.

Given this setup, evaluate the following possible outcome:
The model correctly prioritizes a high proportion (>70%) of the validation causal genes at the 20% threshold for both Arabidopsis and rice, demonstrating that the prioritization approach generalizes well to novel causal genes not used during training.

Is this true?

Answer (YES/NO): NO